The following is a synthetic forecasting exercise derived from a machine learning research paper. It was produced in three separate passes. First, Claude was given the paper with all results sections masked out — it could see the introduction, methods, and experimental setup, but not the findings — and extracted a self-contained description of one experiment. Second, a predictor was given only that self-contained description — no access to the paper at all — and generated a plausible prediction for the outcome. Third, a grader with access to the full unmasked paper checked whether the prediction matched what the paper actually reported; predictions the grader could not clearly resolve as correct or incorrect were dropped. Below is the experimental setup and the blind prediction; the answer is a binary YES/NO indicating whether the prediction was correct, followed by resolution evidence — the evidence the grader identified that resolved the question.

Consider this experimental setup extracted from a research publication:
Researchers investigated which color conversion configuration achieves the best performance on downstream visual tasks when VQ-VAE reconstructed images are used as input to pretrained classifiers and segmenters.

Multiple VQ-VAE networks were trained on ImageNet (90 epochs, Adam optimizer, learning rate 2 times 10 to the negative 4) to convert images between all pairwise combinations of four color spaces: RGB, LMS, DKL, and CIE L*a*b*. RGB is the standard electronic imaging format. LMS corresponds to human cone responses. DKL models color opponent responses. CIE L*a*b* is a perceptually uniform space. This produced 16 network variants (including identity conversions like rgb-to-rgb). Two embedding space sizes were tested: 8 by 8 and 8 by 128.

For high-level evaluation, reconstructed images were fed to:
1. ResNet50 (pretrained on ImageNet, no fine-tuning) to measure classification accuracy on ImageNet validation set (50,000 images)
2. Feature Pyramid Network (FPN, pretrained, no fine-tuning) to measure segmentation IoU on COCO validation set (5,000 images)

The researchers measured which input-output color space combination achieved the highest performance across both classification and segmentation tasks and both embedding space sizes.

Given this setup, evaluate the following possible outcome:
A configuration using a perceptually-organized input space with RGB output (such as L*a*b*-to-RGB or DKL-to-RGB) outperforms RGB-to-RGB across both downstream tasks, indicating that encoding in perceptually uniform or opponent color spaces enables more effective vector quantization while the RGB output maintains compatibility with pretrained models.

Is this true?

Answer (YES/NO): NO